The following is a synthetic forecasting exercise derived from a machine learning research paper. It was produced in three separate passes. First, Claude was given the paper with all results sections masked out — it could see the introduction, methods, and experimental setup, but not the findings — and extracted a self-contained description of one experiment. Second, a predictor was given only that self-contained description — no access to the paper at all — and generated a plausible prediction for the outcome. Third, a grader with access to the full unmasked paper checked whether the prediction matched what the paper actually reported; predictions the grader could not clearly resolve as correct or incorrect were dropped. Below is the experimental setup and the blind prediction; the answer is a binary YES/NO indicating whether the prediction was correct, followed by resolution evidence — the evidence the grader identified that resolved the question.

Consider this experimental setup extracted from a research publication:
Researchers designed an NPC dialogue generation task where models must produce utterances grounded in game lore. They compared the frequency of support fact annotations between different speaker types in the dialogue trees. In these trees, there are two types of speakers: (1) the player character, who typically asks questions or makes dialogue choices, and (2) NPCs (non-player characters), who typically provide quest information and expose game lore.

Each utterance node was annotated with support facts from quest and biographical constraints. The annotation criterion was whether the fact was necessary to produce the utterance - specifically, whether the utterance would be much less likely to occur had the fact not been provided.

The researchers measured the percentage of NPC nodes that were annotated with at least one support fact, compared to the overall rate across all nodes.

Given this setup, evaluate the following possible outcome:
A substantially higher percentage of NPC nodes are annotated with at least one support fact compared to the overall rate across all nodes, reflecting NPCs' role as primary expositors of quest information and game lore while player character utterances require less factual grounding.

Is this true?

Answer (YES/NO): YES